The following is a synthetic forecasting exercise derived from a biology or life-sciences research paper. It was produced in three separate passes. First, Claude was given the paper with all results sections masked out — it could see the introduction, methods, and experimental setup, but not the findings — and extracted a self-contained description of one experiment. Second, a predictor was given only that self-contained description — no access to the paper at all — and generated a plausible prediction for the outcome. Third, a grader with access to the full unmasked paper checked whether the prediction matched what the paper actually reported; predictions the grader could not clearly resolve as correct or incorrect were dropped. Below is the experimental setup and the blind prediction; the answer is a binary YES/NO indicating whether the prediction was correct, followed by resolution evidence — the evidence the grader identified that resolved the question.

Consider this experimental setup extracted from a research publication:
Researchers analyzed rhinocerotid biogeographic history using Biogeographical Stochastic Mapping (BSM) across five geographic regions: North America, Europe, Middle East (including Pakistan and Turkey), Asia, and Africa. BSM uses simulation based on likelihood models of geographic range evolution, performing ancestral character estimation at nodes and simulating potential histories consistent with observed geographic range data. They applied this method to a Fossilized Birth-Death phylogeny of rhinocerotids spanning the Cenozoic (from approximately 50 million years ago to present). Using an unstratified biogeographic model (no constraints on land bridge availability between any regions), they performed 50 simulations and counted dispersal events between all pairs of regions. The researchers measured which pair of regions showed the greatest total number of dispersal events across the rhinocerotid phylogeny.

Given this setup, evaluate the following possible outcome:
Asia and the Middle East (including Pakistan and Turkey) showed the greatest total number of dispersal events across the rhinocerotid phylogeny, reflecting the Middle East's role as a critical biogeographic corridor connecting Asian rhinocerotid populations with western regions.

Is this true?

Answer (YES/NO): NO